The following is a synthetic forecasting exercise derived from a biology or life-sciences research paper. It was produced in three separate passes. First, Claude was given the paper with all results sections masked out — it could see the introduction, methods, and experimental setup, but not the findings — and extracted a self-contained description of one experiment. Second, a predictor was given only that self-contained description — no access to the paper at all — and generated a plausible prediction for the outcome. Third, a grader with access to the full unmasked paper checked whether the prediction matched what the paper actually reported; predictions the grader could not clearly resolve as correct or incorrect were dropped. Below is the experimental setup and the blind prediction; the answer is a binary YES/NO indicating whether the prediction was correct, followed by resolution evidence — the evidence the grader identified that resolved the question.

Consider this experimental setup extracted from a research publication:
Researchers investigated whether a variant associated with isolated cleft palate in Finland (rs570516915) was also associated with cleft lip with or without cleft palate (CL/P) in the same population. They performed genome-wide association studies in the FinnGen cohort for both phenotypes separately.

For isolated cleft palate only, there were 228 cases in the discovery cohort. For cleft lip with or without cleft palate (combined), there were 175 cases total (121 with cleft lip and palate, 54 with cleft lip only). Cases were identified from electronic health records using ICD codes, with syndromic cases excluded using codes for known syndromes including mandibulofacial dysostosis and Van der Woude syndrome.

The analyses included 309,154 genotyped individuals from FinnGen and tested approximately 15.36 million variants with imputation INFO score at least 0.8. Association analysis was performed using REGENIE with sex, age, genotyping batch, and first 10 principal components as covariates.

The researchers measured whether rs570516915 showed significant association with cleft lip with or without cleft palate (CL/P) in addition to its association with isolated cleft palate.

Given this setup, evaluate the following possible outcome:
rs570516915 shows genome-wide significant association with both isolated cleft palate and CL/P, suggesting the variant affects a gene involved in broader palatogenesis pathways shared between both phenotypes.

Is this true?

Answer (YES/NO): NO